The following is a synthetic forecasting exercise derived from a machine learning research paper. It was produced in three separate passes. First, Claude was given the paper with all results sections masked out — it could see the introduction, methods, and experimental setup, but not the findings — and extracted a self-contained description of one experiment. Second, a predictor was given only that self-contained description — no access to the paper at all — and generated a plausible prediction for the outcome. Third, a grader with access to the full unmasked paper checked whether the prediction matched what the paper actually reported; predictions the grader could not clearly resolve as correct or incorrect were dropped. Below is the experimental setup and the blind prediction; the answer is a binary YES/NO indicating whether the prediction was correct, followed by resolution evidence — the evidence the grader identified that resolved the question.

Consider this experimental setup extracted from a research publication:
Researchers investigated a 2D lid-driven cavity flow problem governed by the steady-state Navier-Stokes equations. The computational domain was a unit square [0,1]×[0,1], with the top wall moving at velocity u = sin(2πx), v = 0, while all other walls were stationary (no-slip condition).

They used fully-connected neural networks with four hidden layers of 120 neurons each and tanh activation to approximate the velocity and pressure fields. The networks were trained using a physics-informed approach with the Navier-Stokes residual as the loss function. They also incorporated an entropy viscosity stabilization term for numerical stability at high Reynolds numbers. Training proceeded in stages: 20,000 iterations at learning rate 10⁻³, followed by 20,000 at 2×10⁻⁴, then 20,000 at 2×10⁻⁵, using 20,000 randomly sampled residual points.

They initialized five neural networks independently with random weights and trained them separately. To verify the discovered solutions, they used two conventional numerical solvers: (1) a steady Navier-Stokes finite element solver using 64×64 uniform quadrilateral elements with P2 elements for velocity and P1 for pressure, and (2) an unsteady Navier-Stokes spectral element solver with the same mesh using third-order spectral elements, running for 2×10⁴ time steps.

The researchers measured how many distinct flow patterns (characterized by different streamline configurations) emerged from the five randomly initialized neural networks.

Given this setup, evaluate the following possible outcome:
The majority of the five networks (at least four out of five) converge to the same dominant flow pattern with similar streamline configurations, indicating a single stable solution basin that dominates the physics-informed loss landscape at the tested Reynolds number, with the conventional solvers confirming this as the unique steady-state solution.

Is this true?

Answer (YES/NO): NO